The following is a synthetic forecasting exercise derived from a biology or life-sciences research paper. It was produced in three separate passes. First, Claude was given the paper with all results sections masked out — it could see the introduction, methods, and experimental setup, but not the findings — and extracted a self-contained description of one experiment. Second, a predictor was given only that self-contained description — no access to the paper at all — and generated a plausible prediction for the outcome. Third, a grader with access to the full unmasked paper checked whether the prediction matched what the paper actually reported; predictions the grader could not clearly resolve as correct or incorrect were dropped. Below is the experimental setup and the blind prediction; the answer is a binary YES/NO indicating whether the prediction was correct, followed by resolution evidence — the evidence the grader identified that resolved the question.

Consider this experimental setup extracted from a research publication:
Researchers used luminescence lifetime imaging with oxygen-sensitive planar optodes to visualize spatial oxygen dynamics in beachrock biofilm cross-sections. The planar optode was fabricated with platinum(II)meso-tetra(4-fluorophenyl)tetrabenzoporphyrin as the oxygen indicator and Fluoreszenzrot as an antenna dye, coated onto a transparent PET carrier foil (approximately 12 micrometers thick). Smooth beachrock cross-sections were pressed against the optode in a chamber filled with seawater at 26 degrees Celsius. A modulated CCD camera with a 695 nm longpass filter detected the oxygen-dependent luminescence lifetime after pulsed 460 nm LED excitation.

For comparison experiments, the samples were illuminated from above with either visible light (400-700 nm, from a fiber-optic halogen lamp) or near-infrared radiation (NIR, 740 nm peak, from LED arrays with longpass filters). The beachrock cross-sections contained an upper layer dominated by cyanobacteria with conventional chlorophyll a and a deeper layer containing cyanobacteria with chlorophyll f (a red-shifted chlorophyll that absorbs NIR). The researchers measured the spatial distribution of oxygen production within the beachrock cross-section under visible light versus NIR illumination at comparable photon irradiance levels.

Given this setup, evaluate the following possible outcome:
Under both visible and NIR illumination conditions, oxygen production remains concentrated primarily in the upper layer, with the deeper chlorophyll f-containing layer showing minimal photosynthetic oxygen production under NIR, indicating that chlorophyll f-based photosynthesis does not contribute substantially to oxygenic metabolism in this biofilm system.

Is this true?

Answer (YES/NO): NO